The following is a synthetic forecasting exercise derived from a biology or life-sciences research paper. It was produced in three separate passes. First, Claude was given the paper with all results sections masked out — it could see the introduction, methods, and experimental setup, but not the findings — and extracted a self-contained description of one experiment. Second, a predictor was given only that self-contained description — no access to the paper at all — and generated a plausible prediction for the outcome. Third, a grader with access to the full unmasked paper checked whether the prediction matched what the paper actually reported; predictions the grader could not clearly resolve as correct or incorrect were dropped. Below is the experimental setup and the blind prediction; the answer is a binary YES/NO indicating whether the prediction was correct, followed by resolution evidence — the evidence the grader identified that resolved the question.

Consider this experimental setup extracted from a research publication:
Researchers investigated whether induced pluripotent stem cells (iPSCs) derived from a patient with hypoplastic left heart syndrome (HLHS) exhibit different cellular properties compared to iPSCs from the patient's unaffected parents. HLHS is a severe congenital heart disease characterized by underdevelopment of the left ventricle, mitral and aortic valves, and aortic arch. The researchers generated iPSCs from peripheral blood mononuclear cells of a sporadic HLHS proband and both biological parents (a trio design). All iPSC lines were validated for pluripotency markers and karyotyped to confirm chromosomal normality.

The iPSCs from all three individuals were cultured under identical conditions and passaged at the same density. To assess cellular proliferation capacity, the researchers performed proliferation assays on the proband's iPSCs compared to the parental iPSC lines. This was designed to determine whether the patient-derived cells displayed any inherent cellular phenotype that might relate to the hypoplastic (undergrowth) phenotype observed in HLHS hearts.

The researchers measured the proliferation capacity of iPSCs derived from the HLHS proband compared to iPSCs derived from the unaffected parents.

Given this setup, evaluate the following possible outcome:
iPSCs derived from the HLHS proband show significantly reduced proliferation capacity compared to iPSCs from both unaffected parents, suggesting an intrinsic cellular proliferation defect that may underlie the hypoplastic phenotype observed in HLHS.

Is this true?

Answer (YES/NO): YES